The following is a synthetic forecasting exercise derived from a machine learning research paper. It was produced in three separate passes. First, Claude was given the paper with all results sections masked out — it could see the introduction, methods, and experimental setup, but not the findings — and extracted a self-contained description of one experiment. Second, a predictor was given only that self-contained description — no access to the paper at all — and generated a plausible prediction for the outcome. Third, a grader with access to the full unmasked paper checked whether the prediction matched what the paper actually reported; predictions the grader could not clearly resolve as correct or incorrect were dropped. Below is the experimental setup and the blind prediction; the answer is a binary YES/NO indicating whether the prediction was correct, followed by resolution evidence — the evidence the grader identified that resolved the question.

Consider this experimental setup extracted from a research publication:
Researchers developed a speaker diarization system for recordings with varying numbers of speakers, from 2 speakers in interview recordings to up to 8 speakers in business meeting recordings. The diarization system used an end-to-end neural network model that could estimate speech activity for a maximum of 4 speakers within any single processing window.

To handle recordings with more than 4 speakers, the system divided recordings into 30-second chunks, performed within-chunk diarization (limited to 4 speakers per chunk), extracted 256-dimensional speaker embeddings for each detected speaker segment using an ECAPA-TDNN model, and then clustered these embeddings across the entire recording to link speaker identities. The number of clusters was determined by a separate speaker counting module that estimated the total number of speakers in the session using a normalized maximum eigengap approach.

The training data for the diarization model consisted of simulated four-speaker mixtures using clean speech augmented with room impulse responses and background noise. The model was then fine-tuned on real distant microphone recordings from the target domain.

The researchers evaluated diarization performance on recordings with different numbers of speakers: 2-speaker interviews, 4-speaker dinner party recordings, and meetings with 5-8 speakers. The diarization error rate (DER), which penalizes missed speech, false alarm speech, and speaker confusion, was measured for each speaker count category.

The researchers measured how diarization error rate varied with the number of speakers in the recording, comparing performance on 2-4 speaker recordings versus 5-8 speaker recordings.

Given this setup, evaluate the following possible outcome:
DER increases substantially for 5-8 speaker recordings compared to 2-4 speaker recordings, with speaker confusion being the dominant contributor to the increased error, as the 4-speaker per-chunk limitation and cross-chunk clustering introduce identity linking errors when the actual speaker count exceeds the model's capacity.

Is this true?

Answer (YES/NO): NO